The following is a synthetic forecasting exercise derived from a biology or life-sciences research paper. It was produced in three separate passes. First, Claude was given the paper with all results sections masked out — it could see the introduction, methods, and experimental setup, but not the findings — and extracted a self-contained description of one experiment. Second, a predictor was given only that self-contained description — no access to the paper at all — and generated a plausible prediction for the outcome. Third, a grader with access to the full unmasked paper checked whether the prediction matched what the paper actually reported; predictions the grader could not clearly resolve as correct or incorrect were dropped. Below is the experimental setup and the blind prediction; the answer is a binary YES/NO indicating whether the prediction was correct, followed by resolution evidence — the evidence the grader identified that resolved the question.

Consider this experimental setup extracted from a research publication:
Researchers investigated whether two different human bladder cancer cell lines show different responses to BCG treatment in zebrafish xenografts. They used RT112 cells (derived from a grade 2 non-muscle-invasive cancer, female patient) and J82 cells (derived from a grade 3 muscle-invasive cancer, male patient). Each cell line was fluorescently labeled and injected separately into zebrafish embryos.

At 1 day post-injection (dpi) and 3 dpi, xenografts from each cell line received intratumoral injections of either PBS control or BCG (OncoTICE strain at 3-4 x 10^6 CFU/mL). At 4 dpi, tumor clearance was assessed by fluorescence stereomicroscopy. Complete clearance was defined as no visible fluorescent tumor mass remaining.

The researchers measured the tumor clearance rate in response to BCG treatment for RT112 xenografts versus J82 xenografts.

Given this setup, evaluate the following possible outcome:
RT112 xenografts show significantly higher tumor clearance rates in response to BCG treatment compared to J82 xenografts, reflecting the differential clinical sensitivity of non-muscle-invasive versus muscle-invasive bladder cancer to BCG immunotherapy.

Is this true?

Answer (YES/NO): YES